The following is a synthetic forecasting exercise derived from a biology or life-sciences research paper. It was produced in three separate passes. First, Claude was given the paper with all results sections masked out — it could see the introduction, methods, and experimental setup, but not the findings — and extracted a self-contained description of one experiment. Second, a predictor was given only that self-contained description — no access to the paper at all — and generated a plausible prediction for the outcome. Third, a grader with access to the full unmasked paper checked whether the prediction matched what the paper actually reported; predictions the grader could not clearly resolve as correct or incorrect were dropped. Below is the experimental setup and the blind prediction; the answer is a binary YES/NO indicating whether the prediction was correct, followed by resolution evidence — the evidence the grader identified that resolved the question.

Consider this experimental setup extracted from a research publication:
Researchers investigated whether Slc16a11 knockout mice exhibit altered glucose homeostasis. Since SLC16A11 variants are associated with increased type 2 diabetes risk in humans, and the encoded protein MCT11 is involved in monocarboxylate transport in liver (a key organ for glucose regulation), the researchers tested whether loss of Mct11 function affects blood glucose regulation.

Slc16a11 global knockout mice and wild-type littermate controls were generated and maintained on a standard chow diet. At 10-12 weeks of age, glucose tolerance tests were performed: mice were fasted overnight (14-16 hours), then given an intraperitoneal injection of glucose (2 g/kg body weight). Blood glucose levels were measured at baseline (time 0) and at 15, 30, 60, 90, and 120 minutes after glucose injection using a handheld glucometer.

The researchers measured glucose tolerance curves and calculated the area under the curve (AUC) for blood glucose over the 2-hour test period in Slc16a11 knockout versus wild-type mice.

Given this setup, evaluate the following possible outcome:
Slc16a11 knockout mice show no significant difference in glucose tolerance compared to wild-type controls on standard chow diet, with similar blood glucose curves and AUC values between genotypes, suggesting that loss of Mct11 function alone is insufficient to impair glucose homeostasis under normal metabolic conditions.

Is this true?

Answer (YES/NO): NO